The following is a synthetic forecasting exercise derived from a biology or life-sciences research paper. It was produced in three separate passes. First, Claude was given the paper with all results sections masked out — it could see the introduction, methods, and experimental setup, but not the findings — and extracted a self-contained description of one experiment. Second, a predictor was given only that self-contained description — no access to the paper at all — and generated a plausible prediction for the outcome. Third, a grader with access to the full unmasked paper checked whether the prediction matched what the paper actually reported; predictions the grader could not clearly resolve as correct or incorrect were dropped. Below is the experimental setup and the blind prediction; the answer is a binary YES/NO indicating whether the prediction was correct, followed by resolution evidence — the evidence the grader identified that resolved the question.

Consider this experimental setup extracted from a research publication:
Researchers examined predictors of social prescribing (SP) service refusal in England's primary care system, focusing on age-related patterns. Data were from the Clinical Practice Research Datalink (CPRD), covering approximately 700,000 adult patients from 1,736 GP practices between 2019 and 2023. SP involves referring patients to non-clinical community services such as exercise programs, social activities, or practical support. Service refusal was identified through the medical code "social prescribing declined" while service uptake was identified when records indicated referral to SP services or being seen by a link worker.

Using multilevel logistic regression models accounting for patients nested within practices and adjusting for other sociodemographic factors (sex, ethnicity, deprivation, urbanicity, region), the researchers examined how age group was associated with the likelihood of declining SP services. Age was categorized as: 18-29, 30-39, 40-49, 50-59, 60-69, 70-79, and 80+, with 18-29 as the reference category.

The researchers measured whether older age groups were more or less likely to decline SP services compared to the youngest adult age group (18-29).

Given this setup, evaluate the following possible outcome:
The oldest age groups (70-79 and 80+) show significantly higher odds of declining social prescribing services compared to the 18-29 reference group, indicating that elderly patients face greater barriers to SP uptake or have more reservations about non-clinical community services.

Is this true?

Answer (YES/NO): YES